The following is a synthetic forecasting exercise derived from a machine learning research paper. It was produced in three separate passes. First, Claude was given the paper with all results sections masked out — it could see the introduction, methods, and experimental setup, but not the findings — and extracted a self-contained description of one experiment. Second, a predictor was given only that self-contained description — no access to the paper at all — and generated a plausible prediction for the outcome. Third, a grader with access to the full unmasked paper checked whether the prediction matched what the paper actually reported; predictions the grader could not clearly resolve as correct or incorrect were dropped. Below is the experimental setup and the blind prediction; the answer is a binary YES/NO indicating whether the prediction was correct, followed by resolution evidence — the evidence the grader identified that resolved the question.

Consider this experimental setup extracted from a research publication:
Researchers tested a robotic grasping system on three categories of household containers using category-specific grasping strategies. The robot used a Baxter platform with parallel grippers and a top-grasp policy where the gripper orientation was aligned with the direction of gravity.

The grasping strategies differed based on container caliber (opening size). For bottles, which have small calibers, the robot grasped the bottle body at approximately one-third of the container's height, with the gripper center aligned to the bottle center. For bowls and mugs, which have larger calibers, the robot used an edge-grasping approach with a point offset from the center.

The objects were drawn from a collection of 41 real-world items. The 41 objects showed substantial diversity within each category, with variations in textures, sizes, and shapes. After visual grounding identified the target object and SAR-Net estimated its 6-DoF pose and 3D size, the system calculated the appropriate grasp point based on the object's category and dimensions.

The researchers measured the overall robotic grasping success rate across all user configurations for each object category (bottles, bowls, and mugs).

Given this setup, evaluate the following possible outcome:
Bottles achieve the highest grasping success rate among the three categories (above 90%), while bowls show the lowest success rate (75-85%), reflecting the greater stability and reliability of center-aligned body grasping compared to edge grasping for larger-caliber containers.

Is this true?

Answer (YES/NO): NO